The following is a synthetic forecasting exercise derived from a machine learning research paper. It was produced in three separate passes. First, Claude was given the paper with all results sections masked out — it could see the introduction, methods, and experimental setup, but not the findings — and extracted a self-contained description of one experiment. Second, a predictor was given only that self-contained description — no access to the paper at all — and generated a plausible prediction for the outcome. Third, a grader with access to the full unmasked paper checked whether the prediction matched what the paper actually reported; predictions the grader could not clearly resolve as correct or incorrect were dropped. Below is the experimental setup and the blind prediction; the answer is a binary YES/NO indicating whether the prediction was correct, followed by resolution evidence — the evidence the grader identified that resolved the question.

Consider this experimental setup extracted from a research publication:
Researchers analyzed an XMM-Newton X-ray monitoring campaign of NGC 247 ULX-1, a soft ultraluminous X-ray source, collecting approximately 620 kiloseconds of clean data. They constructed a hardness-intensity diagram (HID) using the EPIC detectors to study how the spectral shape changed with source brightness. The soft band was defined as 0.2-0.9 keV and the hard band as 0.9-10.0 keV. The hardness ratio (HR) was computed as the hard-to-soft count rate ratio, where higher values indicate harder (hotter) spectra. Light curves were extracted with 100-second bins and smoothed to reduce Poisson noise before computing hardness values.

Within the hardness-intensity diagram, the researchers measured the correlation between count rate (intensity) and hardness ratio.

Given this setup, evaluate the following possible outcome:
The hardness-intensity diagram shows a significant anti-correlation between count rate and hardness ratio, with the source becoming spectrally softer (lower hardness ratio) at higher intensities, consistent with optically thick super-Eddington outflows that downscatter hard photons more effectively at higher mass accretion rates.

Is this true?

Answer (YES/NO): NO